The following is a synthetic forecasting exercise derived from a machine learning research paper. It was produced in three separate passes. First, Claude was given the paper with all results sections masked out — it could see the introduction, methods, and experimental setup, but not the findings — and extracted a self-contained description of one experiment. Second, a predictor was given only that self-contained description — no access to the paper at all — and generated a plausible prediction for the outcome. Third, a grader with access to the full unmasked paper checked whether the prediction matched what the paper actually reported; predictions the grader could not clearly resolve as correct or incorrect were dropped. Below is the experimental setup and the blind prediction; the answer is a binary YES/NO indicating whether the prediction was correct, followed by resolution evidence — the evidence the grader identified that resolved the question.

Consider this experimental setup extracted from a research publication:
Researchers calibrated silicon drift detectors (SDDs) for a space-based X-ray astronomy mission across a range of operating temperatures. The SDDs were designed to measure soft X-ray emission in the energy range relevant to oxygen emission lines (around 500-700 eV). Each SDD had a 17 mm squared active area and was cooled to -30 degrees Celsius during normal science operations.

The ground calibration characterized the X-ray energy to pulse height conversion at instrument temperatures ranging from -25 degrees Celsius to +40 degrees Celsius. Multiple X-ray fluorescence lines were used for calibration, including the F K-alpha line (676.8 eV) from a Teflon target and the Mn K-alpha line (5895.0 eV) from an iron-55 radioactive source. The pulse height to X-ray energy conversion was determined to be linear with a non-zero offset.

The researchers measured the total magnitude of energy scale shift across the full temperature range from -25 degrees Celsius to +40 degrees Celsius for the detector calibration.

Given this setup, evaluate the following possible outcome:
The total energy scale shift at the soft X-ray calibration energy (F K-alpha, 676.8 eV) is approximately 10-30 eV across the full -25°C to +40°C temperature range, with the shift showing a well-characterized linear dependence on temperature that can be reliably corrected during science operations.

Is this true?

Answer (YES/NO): NO